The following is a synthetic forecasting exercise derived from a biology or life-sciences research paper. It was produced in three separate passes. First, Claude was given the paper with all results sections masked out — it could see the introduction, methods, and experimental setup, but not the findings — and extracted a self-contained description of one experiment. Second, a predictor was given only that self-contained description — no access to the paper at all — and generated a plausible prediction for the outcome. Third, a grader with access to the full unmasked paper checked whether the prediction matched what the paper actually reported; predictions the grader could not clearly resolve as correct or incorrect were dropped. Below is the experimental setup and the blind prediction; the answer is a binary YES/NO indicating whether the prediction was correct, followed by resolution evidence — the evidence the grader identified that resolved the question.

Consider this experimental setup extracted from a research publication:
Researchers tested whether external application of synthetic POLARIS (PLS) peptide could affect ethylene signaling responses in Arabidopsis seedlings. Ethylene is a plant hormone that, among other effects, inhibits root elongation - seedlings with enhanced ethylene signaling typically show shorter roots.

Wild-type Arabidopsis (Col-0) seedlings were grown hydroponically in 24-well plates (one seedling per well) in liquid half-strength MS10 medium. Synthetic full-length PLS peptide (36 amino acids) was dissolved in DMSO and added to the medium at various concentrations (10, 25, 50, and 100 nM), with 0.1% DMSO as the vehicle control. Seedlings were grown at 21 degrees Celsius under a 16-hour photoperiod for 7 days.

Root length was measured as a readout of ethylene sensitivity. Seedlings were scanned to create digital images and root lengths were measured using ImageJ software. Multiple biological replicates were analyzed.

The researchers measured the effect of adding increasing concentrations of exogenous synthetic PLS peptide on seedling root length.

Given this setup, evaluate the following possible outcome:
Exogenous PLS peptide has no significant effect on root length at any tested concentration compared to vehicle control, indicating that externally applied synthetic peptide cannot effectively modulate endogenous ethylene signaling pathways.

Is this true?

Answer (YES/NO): NO